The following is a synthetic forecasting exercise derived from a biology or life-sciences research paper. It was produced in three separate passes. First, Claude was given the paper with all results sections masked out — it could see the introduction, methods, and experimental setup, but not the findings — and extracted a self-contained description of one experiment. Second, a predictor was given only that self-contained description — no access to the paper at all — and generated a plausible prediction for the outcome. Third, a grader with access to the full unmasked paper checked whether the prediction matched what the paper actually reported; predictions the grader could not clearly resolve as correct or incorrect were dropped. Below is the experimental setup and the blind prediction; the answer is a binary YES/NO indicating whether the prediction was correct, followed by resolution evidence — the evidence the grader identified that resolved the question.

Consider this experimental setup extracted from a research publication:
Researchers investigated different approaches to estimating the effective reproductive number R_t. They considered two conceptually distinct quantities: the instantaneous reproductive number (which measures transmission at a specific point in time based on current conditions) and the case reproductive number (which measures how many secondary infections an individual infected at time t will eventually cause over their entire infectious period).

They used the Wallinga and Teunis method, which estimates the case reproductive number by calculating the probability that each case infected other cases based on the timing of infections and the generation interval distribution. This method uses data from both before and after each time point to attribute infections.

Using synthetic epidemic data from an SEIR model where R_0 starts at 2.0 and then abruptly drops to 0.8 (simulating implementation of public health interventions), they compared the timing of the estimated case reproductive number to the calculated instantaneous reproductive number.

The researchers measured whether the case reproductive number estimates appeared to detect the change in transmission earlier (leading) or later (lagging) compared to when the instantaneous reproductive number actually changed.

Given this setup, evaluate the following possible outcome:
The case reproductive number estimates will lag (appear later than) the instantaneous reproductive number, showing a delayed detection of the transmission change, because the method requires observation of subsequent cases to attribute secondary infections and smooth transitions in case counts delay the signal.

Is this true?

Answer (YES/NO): NO